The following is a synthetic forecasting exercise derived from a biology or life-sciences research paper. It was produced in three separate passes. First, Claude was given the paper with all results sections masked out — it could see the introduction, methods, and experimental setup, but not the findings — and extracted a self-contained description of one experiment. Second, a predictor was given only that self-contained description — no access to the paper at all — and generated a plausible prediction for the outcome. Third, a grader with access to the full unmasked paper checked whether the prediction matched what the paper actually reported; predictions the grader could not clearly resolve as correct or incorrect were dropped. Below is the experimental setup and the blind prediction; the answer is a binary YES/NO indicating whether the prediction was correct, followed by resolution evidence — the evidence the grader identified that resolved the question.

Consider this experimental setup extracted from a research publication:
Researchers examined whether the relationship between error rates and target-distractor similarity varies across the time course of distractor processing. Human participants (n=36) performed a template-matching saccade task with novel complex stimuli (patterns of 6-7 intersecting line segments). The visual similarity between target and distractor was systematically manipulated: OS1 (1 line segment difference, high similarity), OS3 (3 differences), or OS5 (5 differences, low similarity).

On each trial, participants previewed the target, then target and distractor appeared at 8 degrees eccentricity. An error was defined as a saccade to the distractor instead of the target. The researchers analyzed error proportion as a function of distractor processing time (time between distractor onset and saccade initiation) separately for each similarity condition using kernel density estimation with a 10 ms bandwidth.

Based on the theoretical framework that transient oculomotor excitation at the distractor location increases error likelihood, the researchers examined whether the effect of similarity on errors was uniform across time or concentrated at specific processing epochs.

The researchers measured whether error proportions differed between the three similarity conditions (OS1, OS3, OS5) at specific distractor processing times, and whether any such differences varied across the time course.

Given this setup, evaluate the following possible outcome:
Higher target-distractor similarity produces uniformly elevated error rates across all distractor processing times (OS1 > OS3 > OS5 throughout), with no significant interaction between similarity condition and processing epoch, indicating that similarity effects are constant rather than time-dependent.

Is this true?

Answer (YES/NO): NO